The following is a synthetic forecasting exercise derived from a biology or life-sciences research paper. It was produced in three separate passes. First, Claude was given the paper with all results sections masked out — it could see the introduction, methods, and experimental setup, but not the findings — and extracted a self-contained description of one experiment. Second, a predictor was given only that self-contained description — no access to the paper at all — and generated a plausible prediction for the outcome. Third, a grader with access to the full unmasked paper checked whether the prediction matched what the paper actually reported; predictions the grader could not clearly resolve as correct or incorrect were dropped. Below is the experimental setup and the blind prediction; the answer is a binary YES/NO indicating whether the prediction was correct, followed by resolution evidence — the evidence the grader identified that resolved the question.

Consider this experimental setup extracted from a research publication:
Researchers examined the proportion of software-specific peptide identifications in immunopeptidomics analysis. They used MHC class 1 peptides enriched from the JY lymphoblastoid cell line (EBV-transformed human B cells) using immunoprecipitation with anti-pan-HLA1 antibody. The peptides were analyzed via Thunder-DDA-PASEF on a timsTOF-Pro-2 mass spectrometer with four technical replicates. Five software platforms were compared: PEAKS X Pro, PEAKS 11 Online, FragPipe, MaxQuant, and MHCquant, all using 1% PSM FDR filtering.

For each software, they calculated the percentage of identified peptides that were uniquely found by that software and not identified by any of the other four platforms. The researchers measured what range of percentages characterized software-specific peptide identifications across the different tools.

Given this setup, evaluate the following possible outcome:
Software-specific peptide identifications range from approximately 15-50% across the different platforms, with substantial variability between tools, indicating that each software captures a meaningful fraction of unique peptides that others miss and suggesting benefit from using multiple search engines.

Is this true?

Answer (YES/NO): NO